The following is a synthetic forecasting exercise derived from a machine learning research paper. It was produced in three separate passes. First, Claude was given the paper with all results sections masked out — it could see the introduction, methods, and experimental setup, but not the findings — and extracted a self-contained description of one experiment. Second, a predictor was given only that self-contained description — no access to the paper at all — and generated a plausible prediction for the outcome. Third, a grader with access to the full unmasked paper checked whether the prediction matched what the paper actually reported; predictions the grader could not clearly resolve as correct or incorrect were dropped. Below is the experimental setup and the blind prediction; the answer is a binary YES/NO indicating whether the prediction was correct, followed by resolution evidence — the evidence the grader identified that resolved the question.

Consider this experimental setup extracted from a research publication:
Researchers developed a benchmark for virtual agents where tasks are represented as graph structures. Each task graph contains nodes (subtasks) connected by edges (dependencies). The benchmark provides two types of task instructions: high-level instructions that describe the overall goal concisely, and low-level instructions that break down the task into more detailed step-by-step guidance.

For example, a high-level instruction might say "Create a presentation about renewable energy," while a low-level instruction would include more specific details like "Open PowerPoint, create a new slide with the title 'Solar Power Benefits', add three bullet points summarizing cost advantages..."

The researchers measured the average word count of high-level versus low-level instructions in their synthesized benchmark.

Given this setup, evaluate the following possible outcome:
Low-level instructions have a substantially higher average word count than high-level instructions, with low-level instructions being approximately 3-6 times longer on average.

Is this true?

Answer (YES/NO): YES